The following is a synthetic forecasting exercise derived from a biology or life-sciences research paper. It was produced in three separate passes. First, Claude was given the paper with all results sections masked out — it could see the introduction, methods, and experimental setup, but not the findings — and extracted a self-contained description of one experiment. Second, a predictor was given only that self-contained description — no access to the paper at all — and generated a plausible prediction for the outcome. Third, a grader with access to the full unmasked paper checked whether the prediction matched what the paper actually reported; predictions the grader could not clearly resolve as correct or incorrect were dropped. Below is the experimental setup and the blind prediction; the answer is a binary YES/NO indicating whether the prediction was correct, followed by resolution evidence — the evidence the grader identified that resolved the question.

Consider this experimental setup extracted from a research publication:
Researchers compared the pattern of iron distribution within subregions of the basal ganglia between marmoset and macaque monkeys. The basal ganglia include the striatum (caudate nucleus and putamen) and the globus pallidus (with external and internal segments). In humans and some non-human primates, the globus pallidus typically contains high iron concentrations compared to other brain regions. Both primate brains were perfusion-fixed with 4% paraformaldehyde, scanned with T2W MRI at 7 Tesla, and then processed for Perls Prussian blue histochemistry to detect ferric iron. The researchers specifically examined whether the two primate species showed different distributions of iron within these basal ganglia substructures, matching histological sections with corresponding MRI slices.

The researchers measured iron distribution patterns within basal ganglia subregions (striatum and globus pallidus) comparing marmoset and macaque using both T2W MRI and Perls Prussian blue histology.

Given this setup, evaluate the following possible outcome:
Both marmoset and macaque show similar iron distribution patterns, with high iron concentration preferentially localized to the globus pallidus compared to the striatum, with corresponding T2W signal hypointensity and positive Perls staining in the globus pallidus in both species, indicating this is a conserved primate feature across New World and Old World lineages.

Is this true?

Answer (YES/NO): NO